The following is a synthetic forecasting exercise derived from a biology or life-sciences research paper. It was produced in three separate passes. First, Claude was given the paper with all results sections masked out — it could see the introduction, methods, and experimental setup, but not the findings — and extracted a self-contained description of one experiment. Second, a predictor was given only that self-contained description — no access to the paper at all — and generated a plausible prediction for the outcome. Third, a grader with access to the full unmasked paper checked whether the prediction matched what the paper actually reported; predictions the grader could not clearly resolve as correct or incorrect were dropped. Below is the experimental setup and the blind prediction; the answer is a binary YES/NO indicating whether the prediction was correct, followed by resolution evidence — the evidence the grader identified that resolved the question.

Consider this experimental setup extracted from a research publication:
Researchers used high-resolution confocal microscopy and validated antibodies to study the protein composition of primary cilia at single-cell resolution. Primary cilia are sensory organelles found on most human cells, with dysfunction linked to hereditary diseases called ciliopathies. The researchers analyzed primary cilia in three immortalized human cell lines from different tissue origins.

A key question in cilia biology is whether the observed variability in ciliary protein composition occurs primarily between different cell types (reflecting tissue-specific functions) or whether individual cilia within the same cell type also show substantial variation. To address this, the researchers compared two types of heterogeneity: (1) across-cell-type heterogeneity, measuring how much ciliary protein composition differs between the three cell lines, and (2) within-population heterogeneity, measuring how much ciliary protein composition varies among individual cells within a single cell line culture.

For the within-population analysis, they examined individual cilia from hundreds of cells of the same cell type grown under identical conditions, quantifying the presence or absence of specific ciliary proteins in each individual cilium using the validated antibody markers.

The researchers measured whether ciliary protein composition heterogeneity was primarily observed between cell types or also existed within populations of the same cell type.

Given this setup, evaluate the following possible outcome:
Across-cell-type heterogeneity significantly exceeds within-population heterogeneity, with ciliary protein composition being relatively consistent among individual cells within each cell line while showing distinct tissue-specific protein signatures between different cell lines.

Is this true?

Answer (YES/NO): NO